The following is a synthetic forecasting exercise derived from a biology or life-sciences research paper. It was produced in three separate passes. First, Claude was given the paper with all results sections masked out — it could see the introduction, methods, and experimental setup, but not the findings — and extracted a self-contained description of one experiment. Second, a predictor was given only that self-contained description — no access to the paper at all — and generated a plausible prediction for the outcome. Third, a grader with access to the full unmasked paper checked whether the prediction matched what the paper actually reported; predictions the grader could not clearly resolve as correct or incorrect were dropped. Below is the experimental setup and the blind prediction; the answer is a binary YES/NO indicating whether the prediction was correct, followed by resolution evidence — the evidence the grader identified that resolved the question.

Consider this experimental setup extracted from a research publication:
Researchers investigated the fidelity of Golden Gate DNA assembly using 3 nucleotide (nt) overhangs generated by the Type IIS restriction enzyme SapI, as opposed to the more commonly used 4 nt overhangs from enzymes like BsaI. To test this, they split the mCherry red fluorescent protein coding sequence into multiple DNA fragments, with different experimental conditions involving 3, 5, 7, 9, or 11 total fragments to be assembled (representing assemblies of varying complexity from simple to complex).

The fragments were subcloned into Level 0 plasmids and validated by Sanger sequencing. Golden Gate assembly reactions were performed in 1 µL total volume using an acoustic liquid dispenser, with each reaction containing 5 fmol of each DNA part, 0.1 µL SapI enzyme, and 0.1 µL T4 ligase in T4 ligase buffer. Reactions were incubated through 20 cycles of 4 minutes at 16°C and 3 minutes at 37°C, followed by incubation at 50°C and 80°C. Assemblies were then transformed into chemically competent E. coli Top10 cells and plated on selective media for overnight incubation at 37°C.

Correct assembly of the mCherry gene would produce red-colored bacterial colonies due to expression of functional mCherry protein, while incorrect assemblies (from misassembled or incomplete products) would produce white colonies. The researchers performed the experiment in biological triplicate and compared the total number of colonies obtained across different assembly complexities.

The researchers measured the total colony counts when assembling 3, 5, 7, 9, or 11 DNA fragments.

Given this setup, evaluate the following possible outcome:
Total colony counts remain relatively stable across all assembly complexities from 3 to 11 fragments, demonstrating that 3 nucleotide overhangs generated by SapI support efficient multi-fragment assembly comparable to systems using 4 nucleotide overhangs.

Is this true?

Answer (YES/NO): NO